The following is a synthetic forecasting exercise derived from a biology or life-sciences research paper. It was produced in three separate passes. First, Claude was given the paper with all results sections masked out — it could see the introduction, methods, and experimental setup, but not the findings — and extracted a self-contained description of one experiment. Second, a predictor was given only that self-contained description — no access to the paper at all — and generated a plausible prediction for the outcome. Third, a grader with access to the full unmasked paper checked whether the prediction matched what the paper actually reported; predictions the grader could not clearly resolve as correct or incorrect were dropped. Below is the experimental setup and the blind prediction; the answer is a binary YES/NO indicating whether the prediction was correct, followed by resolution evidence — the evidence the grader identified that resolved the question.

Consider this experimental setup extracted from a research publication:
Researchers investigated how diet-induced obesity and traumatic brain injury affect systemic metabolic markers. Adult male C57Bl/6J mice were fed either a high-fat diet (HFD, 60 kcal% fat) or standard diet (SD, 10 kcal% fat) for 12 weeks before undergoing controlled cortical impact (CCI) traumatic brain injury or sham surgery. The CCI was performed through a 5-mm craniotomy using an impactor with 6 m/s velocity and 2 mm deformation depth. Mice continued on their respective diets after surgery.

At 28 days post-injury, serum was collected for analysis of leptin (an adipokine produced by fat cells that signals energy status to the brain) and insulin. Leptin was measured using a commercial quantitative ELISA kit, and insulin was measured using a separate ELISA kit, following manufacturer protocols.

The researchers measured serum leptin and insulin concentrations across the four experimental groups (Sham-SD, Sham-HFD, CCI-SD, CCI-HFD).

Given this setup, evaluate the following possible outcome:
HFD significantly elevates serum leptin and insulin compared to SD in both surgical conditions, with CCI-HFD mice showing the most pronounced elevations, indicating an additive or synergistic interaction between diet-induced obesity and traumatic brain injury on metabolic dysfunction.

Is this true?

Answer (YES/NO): NO